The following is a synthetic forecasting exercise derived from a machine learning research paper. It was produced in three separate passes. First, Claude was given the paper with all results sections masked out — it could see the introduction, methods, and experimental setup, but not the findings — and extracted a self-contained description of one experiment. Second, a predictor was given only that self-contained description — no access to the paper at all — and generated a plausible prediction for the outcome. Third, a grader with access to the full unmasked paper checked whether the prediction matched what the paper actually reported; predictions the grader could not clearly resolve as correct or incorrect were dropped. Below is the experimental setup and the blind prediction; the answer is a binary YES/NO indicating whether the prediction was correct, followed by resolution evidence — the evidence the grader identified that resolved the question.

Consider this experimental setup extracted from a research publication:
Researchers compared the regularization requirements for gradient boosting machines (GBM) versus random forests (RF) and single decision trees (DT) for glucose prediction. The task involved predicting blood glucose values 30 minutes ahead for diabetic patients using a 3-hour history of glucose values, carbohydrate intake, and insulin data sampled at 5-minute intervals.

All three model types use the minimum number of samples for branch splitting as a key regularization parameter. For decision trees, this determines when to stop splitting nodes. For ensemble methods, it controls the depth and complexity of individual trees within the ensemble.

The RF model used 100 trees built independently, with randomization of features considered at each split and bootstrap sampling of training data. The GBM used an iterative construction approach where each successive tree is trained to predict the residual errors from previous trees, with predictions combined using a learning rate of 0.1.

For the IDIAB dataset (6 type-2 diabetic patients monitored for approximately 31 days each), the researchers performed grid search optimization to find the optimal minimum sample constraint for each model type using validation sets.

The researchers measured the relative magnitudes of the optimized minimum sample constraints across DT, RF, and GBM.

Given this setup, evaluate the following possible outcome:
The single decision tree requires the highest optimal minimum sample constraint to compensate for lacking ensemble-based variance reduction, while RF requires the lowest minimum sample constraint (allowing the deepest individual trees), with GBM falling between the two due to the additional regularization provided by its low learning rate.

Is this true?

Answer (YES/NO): NO